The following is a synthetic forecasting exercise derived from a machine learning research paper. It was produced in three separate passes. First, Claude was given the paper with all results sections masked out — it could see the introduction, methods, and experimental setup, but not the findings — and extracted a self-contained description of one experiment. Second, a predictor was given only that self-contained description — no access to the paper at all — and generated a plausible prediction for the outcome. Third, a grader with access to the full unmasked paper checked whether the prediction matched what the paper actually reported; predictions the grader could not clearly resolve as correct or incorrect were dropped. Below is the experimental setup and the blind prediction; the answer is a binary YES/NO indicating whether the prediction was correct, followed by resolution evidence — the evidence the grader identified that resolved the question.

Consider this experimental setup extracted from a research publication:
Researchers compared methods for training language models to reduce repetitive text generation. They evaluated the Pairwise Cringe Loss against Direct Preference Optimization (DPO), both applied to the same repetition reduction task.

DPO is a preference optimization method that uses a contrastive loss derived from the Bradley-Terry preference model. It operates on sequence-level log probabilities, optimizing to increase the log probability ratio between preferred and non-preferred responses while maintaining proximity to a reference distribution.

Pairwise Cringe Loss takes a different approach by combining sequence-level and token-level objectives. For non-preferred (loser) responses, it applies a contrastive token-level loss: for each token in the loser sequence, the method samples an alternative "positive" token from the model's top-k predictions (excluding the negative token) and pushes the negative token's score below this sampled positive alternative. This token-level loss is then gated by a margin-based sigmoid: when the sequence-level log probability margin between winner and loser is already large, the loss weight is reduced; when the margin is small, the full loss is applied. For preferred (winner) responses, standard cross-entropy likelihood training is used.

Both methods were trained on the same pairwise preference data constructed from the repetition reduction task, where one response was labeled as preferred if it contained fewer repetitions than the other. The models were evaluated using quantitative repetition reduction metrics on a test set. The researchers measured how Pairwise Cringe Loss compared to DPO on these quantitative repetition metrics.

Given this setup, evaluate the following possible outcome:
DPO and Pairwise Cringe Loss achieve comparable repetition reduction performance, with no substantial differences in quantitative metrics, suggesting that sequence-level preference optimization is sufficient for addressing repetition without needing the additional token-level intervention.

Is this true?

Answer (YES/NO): NO